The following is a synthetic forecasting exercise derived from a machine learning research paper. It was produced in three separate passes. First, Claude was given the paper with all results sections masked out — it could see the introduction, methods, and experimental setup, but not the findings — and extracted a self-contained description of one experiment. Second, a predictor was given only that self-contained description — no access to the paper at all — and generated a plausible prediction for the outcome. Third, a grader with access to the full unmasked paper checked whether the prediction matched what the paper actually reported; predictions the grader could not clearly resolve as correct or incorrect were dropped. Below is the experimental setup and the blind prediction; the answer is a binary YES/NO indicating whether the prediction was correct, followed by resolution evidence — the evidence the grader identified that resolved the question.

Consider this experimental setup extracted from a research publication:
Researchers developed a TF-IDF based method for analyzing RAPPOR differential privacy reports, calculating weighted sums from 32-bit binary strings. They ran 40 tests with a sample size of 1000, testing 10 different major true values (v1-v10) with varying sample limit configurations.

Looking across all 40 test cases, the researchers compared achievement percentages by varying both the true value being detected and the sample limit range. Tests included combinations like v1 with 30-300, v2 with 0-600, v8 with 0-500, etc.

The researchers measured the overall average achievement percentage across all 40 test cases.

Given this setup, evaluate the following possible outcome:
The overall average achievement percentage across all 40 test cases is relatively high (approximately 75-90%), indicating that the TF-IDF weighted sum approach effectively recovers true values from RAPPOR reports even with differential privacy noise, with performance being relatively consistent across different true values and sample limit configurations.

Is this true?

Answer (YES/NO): NO